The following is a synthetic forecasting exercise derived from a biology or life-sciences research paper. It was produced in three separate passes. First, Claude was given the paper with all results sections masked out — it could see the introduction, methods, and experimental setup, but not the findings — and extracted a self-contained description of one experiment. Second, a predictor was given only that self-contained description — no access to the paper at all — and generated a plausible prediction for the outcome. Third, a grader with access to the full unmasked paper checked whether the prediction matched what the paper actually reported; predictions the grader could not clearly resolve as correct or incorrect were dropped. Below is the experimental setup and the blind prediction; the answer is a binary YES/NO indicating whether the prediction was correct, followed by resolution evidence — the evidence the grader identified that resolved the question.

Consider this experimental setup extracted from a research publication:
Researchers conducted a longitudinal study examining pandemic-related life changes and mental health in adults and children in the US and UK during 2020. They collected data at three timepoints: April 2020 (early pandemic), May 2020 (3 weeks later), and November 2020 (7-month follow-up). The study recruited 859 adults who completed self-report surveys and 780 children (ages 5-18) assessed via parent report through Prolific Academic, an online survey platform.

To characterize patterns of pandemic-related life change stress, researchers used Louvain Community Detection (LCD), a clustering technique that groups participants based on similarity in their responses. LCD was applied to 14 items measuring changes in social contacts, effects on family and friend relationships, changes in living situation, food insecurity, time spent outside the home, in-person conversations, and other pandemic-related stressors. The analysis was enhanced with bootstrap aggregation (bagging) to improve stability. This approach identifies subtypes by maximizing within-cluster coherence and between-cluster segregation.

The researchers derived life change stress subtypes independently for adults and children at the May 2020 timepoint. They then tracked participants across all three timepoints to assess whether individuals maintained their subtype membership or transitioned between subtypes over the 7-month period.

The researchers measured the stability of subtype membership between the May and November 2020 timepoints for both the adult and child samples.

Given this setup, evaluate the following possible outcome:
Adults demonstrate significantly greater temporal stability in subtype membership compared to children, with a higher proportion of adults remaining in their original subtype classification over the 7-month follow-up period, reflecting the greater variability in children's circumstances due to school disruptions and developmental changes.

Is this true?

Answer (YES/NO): NO